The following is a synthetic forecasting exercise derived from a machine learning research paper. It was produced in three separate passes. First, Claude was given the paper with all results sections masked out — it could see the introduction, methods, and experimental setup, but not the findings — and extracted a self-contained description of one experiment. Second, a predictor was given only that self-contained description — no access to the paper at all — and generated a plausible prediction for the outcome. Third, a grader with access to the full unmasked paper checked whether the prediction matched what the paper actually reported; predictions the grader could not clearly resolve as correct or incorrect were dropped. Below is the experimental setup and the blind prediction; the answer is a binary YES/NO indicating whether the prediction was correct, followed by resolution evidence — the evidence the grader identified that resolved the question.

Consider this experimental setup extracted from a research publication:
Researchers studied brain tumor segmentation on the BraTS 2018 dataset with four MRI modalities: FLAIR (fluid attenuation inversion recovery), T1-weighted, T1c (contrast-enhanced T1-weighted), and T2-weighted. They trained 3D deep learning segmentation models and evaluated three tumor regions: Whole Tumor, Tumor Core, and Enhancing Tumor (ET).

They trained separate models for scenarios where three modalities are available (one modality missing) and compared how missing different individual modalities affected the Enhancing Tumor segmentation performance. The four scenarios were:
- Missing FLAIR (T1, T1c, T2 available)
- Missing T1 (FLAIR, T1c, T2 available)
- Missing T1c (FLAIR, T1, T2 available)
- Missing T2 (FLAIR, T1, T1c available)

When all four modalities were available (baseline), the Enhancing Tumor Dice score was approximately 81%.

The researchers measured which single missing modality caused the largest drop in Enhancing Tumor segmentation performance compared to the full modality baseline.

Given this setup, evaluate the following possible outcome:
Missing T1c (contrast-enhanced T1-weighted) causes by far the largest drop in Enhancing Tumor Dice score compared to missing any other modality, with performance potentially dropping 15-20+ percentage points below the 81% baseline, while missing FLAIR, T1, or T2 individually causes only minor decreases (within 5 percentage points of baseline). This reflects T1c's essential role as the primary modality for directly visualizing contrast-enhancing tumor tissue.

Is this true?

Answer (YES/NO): YES